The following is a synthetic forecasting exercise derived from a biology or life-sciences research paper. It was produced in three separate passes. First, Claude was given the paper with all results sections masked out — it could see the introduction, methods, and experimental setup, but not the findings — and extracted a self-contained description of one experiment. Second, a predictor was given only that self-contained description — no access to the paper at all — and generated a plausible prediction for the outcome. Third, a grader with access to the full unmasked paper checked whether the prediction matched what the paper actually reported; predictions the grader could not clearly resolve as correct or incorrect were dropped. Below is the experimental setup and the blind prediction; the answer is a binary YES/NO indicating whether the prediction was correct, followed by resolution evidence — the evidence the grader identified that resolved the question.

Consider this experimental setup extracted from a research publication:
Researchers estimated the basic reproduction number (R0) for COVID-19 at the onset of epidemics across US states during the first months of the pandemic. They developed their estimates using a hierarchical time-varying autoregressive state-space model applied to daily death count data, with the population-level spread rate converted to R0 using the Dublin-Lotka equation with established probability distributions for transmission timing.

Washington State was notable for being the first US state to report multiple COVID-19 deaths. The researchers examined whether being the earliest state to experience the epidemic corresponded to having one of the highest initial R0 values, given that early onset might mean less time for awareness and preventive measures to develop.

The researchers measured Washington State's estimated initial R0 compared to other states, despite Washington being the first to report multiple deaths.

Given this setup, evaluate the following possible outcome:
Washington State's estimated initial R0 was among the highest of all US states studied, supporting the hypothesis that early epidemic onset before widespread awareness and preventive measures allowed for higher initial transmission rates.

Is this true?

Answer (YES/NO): NO